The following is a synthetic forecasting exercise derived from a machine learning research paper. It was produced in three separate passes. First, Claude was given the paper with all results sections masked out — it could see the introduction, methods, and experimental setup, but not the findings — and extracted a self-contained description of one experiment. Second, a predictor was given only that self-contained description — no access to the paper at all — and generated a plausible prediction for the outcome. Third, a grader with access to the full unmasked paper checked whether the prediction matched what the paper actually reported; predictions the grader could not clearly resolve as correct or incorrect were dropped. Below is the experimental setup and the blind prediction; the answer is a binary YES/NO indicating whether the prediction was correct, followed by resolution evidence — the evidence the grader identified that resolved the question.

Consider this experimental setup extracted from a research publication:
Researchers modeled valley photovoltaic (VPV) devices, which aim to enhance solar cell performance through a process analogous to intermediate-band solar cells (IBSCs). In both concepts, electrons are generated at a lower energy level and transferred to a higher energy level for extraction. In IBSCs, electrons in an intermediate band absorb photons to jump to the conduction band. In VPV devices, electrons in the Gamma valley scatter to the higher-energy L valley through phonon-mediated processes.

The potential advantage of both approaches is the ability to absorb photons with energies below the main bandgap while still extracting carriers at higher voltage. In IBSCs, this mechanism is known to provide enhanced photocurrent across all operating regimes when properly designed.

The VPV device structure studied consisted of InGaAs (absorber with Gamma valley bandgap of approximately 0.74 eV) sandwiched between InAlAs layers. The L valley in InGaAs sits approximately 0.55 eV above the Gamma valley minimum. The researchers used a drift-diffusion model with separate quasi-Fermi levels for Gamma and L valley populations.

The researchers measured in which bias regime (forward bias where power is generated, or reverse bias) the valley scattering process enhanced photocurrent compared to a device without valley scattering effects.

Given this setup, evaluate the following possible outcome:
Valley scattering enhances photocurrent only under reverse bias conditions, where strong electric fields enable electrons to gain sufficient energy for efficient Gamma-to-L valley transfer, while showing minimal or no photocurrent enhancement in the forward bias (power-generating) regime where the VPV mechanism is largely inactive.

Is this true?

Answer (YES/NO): YES